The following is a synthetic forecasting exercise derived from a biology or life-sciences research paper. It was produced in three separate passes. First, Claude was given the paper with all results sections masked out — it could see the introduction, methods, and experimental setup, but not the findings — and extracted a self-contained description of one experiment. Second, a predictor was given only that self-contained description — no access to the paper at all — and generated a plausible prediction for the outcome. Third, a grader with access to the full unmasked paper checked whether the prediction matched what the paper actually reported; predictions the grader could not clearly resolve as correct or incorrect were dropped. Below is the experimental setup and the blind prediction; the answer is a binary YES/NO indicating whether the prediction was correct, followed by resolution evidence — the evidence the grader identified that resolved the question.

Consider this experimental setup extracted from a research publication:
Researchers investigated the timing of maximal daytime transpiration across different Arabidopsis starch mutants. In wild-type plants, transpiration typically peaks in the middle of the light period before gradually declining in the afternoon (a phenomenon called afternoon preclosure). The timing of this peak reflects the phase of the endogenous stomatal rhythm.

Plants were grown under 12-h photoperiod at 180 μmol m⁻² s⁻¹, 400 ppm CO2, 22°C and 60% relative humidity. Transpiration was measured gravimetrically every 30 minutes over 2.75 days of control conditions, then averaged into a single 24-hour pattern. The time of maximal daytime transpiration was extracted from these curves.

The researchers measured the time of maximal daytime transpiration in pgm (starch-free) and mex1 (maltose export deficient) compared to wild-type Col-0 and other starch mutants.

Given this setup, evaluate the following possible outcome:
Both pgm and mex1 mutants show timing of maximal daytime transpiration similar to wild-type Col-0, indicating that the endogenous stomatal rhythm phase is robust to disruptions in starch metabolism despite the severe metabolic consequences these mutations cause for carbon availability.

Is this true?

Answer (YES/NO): NO